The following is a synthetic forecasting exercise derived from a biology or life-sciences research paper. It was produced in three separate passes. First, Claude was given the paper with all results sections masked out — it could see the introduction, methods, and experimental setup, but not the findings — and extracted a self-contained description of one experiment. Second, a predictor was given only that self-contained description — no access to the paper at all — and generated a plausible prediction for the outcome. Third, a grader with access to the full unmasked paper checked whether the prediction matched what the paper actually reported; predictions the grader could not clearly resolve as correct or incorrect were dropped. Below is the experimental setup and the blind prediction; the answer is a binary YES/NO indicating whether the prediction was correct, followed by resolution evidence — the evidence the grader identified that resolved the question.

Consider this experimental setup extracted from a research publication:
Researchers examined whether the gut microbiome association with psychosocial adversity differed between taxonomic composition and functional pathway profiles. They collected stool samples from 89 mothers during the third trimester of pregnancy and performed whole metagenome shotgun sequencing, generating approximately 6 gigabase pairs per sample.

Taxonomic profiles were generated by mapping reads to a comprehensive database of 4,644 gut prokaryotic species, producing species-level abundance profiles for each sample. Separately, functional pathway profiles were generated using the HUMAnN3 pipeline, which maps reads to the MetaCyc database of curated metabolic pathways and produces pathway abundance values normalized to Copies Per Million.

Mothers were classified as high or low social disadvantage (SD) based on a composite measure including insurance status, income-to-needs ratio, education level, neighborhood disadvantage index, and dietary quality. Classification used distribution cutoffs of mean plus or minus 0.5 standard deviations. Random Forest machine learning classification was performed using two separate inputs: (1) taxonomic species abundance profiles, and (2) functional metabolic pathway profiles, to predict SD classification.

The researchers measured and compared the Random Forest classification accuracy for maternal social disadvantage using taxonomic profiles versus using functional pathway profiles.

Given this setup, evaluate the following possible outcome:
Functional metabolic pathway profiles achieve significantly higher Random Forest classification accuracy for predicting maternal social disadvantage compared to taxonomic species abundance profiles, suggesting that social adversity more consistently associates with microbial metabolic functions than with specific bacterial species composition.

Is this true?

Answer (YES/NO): NO